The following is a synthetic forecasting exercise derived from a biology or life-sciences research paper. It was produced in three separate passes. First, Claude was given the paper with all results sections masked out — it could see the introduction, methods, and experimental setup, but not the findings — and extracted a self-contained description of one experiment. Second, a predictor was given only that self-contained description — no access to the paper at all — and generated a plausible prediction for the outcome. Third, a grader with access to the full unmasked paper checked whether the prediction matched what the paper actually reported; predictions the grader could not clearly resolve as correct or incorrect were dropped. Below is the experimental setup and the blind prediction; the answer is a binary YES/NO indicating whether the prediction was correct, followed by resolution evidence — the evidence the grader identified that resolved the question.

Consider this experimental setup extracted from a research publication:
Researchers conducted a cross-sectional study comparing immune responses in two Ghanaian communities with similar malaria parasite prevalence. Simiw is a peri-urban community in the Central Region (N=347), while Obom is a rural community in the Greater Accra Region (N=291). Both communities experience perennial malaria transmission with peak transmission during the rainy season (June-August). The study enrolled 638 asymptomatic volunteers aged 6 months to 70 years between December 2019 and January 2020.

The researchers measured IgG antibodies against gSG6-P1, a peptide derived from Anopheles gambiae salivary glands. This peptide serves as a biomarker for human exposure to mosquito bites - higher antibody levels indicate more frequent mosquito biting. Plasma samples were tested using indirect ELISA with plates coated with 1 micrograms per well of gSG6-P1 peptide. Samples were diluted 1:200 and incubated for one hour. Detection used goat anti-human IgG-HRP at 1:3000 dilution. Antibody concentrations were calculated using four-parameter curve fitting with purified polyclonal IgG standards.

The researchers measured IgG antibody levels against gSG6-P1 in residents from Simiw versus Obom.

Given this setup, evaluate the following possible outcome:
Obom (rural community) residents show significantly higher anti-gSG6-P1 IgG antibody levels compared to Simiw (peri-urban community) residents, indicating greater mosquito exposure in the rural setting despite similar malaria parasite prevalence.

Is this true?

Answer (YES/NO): NO